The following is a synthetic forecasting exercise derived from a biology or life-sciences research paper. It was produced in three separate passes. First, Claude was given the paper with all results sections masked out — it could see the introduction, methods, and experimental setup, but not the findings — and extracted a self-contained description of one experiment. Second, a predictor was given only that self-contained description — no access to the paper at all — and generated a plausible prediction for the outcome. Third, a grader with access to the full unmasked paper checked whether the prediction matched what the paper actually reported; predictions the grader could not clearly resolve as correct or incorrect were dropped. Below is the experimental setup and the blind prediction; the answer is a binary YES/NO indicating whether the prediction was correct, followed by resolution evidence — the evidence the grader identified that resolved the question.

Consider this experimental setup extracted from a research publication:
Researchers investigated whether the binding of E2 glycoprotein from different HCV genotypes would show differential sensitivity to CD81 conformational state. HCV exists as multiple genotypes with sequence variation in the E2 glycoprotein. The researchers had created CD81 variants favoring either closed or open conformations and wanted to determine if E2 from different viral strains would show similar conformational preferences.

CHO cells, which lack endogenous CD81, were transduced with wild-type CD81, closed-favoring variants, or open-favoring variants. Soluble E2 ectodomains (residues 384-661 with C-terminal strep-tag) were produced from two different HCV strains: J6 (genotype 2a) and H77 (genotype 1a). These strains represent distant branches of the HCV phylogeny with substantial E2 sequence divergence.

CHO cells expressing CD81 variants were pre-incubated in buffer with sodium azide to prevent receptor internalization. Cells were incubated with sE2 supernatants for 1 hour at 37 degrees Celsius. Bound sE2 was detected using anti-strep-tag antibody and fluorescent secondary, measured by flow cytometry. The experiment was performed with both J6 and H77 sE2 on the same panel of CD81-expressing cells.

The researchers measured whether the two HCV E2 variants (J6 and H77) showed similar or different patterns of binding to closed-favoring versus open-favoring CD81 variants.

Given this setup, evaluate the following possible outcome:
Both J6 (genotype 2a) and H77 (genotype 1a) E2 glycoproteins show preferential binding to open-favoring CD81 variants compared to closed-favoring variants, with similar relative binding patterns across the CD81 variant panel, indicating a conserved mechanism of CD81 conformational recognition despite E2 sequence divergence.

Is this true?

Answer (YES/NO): NO